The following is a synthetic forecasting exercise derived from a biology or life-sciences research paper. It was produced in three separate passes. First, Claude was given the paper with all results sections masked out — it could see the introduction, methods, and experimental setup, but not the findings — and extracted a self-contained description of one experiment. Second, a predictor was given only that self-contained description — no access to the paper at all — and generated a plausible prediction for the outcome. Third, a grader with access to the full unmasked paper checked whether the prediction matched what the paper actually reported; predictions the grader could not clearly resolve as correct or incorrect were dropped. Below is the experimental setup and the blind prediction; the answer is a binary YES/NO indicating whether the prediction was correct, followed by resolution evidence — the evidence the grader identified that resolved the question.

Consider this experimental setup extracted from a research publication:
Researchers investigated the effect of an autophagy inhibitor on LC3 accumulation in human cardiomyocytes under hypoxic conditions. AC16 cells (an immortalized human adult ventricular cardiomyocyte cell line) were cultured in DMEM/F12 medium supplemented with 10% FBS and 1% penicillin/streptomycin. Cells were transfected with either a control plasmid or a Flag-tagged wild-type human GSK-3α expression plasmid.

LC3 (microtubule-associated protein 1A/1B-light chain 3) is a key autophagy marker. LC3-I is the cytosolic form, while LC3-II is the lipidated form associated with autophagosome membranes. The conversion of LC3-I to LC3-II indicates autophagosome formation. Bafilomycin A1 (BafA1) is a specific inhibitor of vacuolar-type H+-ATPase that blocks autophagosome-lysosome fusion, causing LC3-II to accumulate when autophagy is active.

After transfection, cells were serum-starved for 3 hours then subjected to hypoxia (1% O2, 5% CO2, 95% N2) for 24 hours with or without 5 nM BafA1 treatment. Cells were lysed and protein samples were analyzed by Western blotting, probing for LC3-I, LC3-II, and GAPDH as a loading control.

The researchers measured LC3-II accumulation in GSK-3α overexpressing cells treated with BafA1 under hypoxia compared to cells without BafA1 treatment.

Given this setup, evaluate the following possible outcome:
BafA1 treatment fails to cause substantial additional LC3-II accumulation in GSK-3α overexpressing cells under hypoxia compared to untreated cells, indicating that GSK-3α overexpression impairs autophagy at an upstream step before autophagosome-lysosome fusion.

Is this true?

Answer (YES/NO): NO